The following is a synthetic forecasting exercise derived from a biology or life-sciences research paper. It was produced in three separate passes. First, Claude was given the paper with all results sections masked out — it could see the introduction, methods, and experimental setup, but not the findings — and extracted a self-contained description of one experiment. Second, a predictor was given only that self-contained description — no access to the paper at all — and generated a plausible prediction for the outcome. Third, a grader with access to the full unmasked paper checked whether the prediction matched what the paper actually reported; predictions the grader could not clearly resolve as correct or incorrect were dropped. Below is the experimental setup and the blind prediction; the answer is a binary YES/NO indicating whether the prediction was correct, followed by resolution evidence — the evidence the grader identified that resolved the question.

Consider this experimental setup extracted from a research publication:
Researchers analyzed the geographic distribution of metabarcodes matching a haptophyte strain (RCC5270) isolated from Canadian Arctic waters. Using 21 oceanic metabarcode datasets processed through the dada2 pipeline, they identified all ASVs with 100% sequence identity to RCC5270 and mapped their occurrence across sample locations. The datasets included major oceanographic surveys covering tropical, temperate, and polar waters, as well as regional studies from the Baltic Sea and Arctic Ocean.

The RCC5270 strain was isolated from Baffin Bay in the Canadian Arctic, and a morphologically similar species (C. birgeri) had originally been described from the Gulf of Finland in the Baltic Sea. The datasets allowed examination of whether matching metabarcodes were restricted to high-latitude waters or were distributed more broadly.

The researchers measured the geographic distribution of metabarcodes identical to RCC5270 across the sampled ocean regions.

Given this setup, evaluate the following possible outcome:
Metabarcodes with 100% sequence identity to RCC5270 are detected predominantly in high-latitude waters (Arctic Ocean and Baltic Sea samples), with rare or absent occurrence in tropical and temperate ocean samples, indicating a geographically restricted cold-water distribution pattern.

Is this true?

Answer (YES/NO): YES